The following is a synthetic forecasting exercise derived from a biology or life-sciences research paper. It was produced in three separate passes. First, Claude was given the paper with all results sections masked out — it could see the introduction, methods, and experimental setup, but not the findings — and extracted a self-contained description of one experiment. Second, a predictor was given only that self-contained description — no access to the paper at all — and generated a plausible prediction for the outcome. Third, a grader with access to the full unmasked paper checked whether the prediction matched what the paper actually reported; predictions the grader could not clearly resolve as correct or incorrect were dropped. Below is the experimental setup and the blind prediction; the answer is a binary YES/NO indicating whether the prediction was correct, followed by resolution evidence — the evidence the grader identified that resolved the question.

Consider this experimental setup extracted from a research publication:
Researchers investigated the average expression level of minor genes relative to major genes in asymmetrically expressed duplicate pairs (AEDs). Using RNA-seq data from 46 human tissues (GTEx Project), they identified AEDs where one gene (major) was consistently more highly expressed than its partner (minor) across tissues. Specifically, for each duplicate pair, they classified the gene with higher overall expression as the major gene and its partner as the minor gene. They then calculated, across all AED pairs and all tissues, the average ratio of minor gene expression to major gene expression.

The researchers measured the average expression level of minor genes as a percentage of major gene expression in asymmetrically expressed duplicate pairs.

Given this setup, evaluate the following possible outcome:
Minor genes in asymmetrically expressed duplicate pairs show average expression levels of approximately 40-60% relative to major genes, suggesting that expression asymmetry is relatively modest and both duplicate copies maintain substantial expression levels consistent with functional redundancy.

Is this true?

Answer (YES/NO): YES